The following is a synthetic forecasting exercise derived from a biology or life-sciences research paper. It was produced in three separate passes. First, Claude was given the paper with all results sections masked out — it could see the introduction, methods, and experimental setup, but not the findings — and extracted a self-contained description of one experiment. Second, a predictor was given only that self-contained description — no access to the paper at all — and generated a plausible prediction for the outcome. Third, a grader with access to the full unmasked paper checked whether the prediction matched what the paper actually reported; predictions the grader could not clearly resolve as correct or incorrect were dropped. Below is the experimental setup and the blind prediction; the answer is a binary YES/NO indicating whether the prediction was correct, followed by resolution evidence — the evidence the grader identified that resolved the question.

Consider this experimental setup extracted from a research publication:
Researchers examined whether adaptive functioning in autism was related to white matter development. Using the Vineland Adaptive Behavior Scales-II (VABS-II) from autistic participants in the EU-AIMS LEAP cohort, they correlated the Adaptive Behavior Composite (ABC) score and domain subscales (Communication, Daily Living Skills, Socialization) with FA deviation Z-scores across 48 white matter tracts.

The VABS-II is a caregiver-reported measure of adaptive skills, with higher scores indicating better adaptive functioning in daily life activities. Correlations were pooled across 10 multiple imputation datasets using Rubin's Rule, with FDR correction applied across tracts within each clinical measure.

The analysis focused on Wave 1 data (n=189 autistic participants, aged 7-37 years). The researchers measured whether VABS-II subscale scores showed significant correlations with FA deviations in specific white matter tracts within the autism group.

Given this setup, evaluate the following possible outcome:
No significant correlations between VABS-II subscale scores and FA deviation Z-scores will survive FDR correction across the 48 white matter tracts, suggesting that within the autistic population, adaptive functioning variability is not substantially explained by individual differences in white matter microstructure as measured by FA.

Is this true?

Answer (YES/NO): NO